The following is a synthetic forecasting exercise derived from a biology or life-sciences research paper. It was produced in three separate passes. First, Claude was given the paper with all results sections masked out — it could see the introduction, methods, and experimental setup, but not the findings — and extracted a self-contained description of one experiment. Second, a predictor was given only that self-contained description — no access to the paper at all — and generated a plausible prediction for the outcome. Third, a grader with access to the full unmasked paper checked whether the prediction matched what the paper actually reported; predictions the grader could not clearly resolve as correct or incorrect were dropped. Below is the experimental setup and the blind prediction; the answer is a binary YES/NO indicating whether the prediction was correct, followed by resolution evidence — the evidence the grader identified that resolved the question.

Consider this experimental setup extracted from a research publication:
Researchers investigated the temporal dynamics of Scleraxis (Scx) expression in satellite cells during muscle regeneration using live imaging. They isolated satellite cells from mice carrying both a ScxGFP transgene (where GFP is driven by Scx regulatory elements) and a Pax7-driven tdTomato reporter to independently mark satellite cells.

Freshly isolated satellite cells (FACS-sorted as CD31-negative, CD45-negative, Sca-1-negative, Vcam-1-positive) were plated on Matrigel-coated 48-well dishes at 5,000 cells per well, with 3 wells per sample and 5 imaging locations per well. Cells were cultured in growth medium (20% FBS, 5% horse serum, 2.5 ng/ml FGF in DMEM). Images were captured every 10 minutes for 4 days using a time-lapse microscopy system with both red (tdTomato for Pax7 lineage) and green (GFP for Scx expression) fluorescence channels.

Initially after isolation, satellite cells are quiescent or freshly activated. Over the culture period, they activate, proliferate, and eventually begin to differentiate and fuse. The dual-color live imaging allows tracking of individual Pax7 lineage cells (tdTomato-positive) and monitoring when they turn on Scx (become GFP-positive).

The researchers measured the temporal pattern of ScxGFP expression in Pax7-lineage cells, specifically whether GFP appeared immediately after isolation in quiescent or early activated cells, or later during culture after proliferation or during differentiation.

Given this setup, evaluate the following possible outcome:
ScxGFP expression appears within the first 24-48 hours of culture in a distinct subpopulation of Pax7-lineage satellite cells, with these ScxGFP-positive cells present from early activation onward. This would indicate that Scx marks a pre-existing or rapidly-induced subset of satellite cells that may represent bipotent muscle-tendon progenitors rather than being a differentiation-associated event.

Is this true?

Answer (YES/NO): NO